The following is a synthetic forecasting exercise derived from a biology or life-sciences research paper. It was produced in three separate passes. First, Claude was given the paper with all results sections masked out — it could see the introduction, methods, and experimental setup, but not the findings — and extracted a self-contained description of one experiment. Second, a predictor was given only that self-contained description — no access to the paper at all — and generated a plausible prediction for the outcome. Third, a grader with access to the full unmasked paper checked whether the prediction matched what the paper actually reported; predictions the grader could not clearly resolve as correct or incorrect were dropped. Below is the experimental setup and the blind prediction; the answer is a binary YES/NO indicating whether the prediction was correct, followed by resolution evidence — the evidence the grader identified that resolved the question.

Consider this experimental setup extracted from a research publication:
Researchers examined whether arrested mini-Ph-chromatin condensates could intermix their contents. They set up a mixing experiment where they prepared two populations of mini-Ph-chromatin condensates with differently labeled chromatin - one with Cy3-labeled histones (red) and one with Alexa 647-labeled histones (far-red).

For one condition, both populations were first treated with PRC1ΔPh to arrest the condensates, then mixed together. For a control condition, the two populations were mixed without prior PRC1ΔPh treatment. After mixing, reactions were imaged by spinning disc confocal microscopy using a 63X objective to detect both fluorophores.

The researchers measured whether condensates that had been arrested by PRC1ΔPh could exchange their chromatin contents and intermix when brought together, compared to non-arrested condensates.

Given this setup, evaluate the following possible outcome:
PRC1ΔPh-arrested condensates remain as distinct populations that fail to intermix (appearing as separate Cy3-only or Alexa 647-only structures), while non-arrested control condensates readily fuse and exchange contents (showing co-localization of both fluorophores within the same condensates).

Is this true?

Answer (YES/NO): NO